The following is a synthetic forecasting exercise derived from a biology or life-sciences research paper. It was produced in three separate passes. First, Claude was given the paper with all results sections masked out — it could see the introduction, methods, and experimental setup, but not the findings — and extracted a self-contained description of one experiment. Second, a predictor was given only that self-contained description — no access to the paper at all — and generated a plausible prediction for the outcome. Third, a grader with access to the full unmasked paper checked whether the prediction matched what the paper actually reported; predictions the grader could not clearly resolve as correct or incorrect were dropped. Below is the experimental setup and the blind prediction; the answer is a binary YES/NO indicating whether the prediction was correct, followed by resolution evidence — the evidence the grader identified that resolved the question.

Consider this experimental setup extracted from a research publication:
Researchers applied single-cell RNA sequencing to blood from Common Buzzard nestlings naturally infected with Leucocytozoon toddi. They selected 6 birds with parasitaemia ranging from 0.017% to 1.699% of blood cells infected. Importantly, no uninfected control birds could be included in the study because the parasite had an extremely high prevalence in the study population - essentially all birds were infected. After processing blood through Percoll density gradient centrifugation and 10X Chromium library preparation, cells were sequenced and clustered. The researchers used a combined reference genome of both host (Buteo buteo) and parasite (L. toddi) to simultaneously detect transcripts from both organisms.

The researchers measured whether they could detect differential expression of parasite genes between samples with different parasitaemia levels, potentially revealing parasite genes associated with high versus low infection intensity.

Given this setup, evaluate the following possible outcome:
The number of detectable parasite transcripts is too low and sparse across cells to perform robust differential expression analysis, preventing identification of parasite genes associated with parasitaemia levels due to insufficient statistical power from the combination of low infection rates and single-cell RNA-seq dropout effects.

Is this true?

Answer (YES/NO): NO